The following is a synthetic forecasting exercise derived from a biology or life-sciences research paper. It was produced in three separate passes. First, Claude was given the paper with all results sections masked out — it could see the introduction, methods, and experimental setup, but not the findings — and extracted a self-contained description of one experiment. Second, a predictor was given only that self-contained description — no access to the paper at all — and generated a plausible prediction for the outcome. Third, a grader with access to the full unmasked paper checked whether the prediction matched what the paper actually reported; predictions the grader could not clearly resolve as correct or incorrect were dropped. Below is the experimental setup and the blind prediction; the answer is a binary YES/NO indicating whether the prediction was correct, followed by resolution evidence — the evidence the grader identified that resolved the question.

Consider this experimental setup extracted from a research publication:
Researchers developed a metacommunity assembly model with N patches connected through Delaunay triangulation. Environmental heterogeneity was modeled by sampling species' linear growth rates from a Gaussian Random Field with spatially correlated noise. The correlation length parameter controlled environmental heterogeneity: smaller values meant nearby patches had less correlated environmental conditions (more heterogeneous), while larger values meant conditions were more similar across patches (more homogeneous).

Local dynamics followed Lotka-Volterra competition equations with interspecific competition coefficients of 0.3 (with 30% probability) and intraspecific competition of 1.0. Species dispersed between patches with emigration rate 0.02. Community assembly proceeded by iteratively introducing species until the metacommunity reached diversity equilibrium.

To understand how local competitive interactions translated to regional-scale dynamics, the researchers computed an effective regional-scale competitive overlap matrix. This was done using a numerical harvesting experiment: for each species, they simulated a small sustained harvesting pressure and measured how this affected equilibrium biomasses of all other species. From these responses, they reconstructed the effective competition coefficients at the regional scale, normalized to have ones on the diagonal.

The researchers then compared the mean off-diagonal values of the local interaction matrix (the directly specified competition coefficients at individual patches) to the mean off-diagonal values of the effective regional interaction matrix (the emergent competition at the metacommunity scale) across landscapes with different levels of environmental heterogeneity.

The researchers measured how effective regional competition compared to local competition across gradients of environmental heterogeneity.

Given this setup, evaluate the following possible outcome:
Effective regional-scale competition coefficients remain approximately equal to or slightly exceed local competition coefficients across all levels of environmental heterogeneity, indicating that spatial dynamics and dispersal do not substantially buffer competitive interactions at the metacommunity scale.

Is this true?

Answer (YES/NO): NO